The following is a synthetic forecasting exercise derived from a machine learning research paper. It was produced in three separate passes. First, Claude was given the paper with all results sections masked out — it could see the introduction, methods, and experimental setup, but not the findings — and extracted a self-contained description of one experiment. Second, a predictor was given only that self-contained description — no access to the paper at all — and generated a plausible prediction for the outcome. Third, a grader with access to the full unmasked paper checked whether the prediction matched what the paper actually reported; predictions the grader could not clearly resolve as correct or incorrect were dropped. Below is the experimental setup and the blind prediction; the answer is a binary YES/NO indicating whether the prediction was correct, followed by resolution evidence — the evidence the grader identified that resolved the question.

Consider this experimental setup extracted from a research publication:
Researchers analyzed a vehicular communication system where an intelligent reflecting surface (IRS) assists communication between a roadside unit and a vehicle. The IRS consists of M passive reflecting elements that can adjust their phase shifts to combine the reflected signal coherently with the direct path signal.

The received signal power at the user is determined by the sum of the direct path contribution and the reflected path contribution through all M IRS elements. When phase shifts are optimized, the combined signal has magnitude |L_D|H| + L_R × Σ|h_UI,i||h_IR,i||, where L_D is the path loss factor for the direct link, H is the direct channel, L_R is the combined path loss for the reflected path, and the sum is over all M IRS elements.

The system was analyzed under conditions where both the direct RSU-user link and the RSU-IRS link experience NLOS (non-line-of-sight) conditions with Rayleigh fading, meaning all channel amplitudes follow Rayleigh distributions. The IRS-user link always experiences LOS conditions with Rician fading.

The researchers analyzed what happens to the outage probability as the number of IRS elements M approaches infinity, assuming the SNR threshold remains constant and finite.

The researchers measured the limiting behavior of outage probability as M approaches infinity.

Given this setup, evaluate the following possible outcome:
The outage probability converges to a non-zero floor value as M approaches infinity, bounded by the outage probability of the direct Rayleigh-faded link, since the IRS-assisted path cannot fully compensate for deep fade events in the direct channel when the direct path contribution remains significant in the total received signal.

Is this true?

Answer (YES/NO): NO